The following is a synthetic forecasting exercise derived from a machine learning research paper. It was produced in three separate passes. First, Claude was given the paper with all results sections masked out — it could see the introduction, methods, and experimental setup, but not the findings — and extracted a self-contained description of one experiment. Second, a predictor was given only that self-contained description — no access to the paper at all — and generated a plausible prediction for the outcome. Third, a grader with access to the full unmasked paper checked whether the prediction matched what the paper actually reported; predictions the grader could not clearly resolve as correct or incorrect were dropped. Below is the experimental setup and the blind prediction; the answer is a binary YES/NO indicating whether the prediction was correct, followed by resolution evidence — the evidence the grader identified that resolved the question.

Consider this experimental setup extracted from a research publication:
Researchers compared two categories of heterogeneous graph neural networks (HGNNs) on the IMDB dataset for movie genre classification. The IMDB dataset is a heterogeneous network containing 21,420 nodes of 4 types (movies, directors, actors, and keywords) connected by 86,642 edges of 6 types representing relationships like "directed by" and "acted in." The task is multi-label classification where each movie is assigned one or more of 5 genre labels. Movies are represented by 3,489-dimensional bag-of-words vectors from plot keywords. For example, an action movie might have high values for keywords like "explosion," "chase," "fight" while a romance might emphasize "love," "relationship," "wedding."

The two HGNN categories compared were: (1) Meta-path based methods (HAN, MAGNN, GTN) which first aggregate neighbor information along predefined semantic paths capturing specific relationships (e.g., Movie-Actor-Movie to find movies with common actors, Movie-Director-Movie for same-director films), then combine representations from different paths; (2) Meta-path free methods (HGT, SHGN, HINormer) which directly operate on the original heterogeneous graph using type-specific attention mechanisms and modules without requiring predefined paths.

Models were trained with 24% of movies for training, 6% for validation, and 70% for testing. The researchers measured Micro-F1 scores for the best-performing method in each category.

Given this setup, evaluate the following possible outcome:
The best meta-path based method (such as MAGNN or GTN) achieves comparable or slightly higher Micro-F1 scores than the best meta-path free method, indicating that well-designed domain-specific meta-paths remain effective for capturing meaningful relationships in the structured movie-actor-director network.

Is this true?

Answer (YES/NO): NO